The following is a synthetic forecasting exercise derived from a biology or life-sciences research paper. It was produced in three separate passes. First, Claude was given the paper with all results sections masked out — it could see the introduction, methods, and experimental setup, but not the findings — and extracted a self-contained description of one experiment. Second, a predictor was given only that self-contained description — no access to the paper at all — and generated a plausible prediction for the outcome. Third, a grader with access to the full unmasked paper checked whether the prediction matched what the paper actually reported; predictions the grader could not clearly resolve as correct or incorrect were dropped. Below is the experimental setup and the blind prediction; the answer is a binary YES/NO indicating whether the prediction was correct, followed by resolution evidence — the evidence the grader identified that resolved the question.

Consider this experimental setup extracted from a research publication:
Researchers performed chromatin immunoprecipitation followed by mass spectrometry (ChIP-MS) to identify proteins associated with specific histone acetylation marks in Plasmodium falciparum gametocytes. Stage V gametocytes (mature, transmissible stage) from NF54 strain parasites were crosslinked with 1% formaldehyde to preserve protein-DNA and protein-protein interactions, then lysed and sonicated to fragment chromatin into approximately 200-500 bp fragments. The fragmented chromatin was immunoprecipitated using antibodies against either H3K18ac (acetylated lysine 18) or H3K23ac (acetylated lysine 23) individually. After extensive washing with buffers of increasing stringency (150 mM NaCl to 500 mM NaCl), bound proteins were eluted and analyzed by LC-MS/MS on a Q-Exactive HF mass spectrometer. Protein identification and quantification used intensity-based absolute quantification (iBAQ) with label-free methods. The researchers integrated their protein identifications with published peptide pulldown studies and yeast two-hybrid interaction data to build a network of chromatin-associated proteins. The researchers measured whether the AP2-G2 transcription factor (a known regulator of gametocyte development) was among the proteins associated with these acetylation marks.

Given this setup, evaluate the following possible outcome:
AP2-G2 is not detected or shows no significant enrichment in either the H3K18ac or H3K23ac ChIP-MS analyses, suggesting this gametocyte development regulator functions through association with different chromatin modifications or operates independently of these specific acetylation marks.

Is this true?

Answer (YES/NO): NO